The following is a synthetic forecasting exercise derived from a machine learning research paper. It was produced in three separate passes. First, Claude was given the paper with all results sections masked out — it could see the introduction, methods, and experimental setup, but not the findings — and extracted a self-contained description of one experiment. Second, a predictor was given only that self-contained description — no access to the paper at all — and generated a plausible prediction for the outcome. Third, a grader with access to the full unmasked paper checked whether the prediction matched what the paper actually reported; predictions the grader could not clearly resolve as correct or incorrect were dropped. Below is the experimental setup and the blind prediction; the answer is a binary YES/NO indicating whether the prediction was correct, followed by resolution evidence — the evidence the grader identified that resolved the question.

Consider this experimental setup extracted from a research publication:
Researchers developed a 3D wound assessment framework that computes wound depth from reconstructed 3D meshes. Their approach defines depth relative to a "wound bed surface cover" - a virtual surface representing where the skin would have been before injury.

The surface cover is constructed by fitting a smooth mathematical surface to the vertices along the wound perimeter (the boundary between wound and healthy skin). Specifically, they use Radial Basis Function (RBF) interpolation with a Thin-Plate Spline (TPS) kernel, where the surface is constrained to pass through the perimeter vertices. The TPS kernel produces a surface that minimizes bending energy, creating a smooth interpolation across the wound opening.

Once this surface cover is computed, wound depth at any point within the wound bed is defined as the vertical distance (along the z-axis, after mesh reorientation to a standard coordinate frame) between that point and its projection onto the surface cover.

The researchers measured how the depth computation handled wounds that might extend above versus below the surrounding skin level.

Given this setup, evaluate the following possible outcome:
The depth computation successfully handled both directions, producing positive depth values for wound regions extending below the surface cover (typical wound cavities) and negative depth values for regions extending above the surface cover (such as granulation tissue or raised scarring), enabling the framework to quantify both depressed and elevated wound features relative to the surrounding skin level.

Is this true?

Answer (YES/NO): NO